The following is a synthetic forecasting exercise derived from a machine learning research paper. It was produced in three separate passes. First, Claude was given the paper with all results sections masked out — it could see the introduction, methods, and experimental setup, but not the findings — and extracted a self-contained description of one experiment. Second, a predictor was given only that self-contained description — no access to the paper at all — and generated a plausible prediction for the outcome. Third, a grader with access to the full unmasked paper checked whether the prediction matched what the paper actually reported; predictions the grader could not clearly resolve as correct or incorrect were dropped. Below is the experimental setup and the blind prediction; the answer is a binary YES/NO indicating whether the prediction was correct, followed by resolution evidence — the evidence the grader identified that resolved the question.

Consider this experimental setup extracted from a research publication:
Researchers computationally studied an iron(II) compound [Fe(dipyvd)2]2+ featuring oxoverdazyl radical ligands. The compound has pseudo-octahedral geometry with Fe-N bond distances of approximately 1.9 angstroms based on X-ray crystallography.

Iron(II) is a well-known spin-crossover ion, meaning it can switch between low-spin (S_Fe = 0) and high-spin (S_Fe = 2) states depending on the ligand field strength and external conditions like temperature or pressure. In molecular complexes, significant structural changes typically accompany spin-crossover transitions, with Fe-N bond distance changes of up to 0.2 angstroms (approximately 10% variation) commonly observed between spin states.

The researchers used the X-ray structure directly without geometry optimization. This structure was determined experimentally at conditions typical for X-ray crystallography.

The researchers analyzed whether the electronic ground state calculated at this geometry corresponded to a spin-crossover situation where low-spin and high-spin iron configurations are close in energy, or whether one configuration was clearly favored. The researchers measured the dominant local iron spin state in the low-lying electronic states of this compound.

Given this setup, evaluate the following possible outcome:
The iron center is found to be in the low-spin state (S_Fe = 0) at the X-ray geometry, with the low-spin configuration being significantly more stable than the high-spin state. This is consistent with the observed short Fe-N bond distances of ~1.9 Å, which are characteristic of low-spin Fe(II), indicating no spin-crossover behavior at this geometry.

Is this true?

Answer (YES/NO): YES